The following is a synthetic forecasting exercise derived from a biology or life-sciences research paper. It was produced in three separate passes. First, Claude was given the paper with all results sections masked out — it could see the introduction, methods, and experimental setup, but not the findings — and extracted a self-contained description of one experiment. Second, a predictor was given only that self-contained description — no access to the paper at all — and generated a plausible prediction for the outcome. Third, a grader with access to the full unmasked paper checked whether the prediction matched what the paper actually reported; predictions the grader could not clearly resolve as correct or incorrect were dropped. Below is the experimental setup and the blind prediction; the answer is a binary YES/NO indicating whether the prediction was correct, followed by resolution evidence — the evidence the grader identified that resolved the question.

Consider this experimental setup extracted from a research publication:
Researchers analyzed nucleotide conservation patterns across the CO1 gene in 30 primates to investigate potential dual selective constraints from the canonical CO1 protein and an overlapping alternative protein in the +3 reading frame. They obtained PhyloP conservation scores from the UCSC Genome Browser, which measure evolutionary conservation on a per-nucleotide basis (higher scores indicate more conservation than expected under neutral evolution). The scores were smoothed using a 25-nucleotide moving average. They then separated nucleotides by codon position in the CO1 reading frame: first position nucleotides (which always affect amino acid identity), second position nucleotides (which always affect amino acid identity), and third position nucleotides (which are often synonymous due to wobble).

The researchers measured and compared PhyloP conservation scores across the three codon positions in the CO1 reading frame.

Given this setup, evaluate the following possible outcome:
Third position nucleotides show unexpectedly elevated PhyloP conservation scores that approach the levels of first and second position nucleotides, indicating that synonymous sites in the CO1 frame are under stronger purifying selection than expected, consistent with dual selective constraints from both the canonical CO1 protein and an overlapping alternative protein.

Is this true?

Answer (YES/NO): NO